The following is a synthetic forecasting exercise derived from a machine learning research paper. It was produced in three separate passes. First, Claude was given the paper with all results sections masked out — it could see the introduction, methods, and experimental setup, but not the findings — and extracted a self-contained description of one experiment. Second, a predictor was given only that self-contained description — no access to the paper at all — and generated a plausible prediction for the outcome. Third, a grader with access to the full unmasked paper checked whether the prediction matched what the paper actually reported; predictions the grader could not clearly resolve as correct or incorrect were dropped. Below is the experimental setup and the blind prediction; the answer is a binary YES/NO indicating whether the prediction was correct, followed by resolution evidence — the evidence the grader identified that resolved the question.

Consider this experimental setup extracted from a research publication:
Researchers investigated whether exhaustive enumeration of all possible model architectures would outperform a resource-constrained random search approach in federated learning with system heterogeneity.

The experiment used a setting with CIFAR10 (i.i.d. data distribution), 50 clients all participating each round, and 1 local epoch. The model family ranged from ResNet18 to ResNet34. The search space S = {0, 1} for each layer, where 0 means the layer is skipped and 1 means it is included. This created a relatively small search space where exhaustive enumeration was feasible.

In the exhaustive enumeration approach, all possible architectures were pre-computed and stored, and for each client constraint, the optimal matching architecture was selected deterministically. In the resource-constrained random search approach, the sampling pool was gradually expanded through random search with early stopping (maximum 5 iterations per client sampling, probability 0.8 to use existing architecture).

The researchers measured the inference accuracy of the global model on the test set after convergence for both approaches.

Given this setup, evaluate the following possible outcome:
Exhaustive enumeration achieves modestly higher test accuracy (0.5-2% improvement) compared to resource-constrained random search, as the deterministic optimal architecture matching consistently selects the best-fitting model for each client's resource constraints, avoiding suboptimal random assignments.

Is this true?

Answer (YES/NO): YES